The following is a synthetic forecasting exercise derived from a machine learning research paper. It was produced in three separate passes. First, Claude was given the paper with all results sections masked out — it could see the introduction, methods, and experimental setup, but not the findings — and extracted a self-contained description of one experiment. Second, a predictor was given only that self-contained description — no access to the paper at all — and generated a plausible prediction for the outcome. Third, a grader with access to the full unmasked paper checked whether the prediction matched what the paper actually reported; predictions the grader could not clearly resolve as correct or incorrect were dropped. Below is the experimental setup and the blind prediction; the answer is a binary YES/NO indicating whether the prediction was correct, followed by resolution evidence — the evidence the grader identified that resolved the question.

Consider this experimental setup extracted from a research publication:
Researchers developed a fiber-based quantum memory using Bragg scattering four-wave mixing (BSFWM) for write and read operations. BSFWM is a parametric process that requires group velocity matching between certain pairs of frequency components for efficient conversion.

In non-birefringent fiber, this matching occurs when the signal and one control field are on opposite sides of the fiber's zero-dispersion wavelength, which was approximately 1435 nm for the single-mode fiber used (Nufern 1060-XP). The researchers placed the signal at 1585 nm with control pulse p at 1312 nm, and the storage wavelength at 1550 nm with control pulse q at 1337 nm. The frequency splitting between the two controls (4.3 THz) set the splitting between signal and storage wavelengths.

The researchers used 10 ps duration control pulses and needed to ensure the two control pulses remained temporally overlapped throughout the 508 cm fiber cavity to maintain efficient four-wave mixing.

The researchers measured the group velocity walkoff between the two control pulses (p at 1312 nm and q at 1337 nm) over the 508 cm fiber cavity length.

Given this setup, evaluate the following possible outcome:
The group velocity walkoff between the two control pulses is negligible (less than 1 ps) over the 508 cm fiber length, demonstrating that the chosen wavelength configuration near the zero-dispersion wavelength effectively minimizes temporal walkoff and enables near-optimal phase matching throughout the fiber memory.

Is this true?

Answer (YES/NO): YES